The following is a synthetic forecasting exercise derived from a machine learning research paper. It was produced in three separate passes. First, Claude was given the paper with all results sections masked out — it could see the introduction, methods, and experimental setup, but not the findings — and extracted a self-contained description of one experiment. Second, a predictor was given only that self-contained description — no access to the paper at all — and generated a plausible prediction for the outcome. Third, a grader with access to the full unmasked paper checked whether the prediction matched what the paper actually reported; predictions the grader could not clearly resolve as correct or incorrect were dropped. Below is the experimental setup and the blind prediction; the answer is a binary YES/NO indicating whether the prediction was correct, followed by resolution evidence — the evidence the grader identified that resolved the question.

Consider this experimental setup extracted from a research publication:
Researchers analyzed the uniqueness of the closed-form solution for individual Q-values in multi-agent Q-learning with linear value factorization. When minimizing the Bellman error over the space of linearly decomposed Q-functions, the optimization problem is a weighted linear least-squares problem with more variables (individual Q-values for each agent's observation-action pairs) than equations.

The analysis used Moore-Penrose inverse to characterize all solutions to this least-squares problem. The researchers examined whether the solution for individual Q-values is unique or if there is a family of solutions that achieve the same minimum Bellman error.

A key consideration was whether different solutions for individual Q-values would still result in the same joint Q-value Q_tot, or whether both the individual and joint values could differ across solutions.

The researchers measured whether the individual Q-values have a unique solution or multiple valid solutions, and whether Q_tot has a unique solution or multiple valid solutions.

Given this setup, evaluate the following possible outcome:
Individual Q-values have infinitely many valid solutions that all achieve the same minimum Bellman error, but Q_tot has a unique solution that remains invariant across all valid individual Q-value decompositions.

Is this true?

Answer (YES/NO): YES